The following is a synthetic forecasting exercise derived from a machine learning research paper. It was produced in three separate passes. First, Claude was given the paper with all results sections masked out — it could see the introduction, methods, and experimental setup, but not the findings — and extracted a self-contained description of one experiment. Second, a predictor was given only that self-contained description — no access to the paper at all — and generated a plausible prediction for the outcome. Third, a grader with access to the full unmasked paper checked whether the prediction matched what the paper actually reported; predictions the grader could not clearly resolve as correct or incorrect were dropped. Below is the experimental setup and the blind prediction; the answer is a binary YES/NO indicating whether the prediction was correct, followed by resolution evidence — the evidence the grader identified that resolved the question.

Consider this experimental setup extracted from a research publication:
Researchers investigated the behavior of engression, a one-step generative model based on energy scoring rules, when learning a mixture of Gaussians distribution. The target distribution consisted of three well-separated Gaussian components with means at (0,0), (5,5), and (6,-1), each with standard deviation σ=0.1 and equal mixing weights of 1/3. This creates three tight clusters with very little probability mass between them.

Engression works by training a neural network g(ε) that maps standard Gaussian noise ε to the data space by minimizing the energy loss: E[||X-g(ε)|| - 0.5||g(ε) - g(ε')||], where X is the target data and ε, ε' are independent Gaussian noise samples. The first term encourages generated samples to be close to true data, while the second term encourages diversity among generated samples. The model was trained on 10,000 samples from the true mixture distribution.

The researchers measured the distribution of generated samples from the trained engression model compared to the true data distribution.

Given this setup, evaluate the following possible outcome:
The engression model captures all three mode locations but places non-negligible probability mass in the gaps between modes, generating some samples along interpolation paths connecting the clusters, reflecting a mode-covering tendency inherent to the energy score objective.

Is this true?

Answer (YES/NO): YES